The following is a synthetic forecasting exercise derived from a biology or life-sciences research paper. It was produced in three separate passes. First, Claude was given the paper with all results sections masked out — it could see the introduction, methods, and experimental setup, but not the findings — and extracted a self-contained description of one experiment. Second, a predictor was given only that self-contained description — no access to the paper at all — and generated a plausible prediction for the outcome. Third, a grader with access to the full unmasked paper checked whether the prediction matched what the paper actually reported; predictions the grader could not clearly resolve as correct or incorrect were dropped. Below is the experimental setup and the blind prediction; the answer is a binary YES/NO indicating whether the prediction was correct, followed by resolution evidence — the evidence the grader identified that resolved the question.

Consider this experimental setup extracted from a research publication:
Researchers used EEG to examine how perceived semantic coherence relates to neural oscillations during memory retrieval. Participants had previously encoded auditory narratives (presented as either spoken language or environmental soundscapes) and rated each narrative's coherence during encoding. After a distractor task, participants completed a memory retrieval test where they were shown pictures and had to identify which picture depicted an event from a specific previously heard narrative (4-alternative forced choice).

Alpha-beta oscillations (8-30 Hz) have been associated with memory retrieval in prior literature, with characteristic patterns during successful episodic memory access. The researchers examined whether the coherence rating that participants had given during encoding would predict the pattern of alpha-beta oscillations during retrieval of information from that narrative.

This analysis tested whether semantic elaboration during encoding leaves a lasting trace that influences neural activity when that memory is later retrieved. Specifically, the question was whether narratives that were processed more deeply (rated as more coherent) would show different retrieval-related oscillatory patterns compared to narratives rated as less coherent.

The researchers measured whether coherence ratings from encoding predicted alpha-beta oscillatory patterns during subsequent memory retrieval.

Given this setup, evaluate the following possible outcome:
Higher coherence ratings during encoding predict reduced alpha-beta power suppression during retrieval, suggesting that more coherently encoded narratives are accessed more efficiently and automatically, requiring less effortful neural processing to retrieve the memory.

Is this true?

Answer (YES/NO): YES